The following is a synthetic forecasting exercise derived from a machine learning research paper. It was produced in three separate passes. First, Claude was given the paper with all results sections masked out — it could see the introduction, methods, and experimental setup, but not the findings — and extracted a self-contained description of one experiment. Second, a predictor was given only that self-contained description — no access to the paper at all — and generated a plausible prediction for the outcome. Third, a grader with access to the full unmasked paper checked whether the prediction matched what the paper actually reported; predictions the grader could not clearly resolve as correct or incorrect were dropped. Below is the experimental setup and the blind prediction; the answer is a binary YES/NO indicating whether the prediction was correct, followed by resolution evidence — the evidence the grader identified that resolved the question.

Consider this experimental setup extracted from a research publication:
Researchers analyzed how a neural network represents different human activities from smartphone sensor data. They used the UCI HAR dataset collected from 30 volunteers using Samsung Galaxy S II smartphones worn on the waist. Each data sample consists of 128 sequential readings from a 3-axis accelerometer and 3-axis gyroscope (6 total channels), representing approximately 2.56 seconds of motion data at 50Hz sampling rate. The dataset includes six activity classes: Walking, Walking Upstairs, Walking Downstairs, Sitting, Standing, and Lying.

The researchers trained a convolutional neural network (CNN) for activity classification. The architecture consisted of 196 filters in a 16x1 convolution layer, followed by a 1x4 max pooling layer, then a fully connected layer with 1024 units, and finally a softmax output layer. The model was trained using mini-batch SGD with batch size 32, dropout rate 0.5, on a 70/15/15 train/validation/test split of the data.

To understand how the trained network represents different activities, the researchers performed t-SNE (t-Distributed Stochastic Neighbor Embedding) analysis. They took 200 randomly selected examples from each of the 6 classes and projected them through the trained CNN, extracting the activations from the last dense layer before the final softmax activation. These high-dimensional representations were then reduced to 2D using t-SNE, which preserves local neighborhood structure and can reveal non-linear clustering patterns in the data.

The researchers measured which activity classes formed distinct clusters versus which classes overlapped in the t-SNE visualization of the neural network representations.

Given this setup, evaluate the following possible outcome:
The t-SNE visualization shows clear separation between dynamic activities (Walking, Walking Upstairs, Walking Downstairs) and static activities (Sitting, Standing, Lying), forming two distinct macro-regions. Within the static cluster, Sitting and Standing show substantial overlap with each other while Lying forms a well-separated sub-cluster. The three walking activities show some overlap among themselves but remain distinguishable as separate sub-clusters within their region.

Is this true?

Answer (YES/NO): NO